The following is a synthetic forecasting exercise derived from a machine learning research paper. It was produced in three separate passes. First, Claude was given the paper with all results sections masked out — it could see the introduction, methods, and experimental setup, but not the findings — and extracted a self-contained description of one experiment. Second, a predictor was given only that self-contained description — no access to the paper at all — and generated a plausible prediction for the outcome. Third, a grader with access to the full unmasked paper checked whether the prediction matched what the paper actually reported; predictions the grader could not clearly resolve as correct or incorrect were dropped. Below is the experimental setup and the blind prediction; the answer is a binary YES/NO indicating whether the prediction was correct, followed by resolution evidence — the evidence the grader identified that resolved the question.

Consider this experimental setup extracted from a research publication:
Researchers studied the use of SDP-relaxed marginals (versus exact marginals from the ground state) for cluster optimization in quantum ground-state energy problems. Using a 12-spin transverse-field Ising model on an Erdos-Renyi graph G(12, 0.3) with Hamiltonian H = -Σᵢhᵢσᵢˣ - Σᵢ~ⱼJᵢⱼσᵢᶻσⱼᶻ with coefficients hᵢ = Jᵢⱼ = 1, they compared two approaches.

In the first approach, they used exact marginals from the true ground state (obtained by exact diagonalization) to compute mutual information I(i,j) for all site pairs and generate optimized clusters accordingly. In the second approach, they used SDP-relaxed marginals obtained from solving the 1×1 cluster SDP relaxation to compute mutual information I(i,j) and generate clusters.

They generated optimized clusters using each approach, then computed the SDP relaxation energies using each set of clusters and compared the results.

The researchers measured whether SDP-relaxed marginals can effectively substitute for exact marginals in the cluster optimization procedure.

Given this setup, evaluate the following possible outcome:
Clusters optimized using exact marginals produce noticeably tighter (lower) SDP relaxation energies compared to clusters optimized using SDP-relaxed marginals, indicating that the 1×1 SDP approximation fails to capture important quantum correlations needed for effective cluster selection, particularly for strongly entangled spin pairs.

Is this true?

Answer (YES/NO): NO